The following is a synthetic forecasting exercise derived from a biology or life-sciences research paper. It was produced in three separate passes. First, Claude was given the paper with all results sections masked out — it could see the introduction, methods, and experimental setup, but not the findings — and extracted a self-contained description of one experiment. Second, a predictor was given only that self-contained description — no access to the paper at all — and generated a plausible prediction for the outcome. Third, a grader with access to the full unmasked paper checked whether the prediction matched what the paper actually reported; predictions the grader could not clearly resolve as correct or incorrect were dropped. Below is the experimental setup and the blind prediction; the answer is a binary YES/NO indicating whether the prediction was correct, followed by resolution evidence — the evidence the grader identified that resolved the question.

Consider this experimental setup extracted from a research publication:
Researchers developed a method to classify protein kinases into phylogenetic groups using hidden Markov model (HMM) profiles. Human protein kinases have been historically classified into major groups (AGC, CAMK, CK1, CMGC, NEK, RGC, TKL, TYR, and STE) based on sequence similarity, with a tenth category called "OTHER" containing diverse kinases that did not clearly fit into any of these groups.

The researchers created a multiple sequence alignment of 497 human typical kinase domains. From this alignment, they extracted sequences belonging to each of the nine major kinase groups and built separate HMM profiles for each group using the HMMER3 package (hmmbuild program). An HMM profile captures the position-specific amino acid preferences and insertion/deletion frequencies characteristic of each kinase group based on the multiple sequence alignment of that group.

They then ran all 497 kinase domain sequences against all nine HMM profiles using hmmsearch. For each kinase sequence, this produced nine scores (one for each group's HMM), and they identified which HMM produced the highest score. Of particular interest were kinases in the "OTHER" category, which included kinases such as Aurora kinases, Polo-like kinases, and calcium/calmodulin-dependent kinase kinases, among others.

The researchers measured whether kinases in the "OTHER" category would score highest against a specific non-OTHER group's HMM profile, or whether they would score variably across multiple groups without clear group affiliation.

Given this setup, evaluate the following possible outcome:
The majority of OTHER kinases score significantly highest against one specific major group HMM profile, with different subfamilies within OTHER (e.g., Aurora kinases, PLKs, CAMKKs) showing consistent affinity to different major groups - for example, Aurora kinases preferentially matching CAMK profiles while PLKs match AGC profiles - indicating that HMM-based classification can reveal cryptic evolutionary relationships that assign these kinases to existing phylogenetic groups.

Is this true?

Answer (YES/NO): NO